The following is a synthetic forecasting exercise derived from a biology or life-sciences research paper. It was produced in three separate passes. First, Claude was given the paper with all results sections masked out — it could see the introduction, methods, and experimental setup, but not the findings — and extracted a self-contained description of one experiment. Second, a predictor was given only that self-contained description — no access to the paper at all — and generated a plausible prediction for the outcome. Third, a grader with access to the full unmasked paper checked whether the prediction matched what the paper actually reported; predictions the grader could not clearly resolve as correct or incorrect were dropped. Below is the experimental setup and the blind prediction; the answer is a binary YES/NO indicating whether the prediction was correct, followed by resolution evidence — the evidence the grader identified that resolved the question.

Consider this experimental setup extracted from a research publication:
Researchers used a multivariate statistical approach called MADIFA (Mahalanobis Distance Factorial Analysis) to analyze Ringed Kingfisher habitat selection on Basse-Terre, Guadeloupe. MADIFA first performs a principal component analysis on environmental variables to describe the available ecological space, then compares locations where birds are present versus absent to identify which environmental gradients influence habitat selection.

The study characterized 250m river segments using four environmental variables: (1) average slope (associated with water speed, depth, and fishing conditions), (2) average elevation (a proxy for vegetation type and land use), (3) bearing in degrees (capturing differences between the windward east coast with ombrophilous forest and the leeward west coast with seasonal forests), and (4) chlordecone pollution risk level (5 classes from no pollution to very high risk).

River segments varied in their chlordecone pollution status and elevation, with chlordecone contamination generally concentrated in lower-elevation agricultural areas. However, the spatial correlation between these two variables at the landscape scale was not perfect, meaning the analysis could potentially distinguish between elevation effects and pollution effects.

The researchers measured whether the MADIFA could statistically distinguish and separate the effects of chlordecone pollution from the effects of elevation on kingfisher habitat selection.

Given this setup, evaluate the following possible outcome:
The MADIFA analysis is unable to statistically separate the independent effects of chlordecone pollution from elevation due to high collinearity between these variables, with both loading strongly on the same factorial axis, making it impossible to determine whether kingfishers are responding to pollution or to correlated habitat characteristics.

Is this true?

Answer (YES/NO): NO